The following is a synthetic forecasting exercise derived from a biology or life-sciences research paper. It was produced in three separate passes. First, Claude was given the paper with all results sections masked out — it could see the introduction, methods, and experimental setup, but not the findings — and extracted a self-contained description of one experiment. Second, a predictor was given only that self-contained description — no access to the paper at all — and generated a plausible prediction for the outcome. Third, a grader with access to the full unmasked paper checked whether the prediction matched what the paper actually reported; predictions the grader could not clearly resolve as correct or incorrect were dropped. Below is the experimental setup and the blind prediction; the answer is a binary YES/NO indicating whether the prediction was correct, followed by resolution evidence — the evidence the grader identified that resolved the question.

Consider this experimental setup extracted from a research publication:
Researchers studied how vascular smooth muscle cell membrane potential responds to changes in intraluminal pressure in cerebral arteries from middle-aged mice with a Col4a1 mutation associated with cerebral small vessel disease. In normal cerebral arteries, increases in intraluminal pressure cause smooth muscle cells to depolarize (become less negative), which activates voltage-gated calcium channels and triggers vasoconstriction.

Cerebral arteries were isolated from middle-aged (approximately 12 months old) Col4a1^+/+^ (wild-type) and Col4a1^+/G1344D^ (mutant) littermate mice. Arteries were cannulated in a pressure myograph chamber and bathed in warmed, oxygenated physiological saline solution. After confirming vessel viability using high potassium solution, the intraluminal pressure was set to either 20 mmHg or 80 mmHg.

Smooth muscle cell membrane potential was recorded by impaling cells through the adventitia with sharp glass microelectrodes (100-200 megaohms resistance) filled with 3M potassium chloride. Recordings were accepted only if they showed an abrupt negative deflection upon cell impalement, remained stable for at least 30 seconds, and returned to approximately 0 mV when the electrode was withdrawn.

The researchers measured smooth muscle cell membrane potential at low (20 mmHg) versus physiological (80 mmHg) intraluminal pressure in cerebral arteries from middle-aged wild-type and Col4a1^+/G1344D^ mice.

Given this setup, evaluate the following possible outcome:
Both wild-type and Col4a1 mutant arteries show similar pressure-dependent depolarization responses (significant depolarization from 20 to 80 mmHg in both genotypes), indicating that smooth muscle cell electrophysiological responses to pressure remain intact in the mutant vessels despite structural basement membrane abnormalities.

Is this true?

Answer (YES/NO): NO